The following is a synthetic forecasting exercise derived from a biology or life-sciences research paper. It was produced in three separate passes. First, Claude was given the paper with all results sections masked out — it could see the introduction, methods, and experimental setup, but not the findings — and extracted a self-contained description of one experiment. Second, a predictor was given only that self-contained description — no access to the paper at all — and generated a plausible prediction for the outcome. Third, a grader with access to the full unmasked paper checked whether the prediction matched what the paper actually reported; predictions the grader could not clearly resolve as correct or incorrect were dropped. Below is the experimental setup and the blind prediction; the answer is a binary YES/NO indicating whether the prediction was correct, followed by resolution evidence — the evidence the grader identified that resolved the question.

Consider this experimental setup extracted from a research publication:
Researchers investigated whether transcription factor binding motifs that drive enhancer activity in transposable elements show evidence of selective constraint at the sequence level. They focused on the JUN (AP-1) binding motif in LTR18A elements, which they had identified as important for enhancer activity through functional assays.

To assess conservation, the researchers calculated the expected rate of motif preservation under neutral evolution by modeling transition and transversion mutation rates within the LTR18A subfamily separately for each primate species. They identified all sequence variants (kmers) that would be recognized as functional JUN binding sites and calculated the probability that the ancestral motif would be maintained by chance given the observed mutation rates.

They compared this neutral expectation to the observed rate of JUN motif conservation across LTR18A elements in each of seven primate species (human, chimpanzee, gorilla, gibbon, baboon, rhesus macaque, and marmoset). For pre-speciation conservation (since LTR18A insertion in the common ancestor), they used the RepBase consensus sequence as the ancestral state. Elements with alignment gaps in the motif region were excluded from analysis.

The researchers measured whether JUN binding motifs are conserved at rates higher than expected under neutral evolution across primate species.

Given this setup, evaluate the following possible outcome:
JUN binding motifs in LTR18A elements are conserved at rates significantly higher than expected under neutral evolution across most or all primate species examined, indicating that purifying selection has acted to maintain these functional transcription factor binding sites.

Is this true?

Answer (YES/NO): YES